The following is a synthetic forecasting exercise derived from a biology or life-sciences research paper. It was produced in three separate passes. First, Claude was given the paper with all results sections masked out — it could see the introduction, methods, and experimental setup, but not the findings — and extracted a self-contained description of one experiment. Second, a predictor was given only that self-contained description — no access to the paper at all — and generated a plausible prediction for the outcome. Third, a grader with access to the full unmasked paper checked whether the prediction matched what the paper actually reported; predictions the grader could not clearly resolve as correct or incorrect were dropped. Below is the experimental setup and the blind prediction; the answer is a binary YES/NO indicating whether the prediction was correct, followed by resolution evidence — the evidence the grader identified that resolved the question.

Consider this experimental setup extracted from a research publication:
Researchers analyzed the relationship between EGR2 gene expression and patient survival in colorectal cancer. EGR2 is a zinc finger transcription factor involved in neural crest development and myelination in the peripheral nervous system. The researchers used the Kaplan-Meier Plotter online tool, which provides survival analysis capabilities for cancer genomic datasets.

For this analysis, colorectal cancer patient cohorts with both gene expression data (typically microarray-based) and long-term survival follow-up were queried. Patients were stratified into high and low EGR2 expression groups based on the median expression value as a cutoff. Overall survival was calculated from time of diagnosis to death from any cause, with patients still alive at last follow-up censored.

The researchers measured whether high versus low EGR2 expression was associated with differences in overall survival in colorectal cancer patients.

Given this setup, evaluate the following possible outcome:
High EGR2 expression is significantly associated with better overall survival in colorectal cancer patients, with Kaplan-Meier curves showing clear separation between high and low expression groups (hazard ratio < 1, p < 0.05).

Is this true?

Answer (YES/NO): NO